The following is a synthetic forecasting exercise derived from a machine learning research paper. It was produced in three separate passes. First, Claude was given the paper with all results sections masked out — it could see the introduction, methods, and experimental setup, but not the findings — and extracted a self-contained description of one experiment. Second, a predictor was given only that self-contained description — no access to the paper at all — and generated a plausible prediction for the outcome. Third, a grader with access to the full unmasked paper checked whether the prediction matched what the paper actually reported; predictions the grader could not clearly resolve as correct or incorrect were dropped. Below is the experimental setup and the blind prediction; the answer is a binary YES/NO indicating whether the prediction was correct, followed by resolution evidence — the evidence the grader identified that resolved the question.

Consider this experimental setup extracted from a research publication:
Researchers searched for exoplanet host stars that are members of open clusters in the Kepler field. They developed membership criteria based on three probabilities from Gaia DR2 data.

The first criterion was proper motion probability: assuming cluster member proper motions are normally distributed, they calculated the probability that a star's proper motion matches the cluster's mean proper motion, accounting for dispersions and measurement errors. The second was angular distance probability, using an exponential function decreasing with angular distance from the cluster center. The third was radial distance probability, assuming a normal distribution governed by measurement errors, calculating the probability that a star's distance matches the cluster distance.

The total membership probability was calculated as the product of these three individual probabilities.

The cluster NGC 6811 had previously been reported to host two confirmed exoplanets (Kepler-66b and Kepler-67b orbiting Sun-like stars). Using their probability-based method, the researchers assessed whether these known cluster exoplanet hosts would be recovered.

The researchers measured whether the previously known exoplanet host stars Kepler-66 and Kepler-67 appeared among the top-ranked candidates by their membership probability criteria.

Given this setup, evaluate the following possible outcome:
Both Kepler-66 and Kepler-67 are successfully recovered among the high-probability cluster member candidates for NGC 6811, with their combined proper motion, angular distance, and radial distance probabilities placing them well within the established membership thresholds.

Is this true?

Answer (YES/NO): YES